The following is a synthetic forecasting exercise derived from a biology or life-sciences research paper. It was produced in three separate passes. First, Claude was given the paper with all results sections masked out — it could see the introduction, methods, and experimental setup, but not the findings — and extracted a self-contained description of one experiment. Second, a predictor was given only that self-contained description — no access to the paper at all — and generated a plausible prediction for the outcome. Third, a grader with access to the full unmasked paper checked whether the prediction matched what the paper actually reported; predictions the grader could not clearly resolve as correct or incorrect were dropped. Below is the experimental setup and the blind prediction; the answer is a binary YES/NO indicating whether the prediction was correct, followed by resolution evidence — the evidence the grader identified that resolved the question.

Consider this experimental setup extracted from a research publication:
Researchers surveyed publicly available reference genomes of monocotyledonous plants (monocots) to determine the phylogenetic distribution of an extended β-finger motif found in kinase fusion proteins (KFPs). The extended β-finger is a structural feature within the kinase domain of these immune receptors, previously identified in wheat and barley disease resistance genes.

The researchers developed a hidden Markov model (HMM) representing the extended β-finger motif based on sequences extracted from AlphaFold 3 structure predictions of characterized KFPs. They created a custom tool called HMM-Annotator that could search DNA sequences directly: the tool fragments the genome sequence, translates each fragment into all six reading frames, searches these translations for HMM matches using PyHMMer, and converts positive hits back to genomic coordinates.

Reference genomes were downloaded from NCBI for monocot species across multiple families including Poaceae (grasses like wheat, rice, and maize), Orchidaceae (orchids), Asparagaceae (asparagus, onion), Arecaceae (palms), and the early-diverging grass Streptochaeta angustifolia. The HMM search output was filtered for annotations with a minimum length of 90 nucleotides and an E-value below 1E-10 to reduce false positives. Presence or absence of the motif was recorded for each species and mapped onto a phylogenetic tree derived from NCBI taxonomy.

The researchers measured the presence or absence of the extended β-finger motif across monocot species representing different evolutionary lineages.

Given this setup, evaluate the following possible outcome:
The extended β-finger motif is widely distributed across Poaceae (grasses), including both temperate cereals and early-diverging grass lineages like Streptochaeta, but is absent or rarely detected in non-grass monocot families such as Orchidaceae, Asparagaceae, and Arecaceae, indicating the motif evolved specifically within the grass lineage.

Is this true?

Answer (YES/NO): NO